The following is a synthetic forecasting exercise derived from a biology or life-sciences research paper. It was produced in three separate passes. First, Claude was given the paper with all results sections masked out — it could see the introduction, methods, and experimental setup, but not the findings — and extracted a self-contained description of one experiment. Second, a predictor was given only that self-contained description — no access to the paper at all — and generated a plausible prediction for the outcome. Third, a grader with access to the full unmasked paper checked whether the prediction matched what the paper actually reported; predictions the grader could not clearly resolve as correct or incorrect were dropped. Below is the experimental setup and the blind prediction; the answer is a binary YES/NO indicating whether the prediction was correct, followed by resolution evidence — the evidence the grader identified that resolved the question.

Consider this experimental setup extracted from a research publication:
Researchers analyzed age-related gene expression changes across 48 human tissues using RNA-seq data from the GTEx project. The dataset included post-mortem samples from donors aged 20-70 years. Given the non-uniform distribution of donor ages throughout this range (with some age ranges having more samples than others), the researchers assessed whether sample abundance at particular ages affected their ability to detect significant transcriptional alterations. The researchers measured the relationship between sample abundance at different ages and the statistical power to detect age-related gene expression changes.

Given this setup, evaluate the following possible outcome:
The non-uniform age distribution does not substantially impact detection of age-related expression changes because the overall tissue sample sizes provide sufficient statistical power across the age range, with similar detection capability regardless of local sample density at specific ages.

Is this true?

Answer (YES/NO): NO